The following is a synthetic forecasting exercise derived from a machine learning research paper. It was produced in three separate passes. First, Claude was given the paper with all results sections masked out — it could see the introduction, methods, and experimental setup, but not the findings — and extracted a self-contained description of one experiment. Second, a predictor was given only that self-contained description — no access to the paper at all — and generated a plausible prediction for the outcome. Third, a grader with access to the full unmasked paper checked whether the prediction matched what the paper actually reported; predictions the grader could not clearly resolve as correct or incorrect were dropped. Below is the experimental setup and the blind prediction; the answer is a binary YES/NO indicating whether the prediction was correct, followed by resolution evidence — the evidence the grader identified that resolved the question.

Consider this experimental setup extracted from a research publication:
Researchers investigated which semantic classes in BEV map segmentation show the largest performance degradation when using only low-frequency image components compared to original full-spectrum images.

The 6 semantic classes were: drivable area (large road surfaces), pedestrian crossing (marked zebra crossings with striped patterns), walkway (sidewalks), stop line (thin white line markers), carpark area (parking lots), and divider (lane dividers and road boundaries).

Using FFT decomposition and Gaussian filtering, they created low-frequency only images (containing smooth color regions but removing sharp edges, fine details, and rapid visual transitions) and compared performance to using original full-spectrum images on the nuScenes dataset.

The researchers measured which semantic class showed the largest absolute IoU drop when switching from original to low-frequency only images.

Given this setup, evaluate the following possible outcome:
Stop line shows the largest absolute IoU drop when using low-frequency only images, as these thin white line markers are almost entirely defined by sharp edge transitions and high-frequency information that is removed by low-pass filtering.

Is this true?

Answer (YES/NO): NO